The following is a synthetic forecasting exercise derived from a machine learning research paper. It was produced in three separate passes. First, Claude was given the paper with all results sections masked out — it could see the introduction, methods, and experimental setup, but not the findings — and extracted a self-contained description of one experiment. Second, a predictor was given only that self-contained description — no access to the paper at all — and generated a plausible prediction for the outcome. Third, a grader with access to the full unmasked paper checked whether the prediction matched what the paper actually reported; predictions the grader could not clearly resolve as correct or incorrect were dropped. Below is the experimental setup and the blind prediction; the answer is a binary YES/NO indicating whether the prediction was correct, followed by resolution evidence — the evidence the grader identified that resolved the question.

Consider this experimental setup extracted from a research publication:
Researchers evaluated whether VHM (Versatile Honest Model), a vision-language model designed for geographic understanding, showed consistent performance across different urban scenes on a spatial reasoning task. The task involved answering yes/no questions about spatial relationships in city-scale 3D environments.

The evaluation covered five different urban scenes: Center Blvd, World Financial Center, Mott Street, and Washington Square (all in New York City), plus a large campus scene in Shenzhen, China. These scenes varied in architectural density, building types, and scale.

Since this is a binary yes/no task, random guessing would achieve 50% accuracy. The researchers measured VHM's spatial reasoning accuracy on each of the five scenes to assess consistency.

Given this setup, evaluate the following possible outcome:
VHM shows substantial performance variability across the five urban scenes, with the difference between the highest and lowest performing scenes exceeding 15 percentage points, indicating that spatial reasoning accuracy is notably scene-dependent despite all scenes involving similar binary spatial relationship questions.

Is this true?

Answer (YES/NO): NO